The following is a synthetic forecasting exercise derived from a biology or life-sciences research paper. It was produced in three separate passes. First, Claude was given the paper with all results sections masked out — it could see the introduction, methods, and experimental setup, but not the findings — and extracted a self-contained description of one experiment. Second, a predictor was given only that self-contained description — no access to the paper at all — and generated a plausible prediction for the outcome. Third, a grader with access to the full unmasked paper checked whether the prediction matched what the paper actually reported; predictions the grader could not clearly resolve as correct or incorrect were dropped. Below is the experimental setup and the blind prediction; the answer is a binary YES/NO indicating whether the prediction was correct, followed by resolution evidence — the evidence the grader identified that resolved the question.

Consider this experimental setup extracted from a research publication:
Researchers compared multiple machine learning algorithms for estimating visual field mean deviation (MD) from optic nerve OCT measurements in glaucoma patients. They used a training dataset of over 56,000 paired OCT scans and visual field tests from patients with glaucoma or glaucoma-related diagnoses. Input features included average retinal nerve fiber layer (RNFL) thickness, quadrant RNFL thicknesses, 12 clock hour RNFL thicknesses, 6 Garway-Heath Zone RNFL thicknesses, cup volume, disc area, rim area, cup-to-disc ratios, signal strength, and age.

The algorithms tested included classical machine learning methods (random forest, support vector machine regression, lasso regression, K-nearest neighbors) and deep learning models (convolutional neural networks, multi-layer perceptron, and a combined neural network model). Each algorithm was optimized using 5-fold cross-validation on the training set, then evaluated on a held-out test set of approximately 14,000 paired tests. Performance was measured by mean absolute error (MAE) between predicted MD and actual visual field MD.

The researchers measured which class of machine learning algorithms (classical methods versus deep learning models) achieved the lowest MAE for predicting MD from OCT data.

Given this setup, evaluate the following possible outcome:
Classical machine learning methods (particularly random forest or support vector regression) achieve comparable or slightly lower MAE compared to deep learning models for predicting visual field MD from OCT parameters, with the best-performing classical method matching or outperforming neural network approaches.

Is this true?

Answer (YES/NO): YES